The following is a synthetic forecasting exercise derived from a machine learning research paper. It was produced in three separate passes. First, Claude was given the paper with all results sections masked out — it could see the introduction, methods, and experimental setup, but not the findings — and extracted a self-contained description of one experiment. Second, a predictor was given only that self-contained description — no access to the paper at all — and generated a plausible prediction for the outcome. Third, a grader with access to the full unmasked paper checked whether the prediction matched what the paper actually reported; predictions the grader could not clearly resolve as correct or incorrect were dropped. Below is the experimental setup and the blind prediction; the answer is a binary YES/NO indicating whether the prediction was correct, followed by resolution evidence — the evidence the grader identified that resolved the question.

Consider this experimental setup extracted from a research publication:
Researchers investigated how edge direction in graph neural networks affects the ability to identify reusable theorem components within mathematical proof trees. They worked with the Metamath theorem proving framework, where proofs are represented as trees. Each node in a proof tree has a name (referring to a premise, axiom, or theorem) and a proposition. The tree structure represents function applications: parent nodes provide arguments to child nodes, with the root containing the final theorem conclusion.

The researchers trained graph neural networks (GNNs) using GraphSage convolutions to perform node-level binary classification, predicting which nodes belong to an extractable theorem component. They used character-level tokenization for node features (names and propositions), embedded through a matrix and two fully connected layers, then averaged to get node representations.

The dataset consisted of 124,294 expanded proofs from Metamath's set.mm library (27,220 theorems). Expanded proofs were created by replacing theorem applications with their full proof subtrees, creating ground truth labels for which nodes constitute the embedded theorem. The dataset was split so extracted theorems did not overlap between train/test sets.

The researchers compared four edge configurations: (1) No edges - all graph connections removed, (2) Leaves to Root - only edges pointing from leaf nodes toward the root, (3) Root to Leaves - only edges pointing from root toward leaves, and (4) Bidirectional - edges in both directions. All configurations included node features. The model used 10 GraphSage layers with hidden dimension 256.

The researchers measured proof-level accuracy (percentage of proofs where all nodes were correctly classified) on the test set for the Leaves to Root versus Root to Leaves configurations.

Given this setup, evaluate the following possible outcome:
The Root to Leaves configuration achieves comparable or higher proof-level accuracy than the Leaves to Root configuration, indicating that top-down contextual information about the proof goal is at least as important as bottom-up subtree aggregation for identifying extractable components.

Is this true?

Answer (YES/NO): YES